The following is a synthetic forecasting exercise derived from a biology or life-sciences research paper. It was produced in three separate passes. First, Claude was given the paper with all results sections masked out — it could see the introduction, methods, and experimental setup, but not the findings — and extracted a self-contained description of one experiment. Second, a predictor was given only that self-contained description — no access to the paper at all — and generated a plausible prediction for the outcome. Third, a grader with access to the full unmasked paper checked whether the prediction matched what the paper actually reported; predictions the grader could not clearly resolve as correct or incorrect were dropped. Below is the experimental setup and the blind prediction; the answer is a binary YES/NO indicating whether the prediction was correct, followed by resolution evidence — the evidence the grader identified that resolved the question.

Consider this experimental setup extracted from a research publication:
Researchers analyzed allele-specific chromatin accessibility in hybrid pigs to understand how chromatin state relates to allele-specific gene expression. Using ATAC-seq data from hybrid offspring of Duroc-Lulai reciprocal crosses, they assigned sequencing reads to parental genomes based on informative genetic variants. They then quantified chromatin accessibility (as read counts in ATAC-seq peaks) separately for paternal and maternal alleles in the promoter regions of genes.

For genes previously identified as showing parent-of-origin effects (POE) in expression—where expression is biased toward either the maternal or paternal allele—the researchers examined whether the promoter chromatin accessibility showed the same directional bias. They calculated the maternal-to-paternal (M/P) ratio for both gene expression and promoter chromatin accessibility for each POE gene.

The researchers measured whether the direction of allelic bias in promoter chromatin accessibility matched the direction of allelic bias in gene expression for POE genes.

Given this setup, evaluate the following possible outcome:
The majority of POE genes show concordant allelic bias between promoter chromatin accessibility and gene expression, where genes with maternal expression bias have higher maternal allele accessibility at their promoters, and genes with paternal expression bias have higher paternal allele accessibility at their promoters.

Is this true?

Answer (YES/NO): NO